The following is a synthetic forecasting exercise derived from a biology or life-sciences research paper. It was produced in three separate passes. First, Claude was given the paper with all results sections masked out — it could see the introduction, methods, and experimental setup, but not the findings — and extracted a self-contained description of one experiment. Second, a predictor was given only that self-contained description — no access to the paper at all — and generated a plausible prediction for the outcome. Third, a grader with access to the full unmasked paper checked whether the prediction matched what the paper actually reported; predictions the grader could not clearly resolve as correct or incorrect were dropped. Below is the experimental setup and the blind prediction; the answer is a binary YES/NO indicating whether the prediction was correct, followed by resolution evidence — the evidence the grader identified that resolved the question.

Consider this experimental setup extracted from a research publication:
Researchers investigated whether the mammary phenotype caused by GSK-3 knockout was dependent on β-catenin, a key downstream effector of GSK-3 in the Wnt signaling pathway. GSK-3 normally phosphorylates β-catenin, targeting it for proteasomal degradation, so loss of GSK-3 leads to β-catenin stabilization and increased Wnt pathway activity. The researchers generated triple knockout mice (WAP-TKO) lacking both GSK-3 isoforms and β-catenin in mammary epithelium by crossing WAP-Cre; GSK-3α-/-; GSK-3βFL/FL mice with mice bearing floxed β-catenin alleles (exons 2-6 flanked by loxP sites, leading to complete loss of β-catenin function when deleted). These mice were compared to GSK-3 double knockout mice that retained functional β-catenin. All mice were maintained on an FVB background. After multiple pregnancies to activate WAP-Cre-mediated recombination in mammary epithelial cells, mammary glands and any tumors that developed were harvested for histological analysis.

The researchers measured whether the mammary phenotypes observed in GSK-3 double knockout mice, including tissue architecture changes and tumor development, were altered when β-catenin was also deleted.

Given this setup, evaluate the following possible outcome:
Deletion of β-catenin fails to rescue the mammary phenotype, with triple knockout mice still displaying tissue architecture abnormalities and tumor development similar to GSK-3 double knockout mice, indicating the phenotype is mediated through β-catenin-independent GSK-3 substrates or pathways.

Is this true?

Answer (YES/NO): NO